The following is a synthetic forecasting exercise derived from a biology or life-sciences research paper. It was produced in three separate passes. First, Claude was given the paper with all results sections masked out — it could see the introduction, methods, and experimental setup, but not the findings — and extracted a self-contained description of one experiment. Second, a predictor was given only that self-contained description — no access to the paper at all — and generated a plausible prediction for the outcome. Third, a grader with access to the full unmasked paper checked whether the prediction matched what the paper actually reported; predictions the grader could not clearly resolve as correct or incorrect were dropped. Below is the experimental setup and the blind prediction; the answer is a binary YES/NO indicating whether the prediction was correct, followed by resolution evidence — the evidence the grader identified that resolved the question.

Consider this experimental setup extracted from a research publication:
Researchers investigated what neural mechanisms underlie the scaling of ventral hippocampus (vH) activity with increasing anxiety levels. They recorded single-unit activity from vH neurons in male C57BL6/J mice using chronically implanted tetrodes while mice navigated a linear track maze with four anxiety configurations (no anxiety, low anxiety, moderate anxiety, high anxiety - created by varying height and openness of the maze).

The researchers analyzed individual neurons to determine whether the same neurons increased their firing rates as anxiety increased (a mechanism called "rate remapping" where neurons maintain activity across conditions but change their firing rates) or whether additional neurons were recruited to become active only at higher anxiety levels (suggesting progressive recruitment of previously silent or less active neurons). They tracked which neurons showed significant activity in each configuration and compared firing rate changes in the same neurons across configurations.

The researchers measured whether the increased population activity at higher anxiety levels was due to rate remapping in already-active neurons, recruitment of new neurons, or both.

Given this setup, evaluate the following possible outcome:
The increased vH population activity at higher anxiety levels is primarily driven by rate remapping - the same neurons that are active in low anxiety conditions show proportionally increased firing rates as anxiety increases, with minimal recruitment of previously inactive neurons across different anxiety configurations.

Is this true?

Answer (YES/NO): NO